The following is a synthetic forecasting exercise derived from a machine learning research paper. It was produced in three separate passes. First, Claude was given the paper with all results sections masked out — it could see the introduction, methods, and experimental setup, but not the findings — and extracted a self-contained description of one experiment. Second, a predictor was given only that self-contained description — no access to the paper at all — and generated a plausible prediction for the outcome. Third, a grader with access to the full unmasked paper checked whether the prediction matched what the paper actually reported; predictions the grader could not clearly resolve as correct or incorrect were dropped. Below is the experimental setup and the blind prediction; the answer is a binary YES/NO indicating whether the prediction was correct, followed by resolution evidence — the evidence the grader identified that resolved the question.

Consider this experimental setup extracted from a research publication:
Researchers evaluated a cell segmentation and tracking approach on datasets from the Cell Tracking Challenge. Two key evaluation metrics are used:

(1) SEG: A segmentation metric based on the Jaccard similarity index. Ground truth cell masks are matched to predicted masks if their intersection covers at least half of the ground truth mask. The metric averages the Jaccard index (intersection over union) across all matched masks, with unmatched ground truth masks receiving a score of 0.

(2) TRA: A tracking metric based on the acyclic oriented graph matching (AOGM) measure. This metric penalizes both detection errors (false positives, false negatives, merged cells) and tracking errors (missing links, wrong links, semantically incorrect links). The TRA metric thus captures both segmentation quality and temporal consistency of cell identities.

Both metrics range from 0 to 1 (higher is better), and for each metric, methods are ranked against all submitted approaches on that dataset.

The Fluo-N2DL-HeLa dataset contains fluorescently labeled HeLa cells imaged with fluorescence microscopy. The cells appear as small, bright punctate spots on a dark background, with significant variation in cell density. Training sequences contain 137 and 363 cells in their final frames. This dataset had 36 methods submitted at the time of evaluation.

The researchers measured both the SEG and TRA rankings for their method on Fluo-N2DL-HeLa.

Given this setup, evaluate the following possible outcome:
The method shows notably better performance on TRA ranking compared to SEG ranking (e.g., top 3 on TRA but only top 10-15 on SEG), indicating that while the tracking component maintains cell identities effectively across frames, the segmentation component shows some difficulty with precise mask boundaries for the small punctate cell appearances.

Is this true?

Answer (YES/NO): NO